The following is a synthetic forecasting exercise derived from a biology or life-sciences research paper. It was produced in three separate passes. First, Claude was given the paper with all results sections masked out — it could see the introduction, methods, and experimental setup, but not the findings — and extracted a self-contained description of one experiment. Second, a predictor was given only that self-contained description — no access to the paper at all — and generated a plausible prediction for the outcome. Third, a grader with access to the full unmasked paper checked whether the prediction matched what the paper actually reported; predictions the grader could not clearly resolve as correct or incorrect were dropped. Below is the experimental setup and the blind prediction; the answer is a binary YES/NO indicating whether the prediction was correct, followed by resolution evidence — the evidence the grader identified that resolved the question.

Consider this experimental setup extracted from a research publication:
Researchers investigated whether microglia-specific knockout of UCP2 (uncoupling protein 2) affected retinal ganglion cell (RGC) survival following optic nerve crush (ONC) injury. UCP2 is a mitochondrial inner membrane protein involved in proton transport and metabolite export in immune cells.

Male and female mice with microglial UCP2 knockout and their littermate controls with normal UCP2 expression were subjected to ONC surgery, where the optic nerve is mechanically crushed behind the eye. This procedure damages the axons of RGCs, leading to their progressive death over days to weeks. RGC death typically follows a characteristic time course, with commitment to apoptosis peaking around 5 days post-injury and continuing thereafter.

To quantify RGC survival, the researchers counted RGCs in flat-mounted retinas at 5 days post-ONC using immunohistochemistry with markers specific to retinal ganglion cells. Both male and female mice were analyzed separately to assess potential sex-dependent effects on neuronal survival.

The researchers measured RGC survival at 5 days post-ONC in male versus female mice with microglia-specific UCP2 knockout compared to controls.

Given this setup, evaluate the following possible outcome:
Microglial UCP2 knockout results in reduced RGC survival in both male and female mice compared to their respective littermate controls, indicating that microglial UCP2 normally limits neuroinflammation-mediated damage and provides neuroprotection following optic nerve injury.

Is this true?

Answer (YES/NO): NO